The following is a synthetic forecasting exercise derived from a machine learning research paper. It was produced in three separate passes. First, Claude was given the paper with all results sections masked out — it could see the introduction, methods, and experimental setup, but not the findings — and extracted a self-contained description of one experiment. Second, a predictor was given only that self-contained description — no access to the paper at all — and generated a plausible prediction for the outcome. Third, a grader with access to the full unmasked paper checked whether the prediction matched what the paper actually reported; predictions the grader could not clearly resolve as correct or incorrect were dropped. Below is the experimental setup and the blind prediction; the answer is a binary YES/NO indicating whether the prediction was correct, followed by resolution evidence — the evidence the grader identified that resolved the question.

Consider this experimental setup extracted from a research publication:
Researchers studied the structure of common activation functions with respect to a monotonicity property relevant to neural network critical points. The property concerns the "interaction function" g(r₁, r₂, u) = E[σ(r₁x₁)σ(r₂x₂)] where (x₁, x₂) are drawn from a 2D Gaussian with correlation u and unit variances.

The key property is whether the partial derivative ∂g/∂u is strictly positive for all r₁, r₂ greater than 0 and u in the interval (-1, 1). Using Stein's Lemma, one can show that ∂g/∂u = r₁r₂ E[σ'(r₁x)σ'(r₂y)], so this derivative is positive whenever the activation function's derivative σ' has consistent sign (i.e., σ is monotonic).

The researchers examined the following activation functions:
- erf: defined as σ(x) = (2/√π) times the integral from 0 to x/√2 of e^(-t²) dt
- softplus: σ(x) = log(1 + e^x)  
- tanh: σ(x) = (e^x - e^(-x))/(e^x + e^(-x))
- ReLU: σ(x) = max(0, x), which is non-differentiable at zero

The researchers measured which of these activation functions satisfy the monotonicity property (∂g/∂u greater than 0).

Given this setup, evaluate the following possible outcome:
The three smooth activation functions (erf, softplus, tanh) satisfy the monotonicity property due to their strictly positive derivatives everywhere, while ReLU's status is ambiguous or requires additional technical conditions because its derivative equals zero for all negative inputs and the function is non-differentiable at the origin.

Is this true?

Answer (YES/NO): NO